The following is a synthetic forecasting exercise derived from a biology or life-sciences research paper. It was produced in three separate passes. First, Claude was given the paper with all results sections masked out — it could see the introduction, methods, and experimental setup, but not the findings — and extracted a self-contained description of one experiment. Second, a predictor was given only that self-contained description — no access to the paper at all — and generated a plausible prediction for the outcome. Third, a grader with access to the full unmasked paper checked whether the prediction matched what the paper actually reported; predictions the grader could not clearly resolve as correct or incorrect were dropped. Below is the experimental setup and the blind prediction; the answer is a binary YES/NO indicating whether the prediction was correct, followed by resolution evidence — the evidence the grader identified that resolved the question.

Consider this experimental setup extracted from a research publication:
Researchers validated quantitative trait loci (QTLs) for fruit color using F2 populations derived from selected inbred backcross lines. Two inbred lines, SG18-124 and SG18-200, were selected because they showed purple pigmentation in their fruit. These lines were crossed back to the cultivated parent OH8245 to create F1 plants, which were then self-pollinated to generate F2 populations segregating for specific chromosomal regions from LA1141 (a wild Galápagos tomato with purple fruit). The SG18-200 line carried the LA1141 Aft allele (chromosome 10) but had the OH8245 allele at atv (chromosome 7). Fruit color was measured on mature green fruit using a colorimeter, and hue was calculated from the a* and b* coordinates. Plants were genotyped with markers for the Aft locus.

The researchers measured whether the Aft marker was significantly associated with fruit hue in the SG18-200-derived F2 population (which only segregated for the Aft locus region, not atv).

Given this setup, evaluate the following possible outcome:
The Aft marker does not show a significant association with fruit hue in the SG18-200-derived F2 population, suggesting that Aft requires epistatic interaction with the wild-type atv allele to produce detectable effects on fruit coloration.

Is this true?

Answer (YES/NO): NO